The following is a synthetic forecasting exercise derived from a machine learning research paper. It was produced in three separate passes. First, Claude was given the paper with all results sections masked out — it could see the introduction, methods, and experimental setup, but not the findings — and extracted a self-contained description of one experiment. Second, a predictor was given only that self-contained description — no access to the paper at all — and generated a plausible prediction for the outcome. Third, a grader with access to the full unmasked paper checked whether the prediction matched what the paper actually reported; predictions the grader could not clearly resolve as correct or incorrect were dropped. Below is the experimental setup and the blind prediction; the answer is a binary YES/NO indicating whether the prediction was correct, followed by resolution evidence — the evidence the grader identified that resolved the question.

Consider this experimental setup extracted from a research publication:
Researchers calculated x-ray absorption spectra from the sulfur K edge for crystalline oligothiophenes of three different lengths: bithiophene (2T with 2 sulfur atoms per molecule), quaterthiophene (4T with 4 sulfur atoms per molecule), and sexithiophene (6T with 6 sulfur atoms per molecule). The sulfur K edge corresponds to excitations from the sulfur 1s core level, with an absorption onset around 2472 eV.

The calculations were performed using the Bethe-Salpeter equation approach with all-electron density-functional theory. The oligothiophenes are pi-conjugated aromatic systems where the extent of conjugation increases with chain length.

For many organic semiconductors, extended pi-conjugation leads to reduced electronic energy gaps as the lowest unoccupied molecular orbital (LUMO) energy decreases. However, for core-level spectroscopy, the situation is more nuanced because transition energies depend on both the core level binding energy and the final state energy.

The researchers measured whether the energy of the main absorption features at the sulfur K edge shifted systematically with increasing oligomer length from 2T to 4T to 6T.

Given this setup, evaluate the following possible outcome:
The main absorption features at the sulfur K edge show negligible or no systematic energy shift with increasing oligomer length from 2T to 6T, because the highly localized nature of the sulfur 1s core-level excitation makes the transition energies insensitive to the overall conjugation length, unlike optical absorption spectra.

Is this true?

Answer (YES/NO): NO